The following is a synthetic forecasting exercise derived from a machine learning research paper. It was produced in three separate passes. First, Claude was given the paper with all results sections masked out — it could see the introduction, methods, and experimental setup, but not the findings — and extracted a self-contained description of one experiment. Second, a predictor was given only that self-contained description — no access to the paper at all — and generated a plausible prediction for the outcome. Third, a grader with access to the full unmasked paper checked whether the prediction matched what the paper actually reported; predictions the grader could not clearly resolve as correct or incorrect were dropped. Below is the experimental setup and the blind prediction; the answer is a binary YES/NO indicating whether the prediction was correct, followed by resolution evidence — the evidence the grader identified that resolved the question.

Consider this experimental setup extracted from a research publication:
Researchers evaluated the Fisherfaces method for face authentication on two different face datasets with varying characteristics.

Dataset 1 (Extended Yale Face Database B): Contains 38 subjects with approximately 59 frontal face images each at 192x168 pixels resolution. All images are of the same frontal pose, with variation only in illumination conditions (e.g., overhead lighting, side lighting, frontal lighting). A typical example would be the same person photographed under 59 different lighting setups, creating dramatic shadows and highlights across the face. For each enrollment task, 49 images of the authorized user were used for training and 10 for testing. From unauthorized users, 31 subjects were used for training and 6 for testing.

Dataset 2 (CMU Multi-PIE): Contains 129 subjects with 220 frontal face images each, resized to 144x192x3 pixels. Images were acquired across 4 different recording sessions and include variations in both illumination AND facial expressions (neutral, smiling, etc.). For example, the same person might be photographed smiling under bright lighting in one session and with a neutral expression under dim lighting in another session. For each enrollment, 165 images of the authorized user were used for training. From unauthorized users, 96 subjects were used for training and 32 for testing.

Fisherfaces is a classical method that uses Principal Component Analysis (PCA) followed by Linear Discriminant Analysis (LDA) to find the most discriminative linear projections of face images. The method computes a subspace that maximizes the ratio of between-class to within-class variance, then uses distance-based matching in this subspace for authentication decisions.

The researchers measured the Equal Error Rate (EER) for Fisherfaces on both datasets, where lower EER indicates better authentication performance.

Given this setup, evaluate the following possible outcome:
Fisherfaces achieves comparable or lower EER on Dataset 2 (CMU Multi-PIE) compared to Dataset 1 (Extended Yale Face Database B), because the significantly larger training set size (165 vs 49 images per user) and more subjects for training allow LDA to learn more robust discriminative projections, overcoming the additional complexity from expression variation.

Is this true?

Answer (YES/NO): NO